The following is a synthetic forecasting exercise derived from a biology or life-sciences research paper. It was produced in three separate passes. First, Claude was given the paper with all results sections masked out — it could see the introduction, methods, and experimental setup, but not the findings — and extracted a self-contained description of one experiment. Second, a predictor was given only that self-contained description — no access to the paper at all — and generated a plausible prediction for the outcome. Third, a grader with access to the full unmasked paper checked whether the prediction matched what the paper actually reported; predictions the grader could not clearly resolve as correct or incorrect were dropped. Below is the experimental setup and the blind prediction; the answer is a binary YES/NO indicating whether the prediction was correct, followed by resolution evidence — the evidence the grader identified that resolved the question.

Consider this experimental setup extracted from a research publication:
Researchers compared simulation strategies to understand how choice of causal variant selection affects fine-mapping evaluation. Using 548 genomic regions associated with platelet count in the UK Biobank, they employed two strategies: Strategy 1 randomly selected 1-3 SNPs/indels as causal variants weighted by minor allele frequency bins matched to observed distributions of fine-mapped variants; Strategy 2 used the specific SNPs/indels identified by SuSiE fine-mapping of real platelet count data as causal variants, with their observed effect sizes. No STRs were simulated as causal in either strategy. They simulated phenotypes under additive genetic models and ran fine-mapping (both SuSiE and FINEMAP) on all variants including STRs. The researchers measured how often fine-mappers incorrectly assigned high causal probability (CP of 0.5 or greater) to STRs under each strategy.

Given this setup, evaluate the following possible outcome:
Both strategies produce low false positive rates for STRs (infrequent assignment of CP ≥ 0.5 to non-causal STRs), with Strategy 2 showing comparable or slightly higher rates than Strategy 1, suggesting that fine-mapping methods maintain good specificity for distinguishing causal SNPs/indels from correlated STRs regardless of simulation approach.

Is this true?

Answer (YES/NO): NO